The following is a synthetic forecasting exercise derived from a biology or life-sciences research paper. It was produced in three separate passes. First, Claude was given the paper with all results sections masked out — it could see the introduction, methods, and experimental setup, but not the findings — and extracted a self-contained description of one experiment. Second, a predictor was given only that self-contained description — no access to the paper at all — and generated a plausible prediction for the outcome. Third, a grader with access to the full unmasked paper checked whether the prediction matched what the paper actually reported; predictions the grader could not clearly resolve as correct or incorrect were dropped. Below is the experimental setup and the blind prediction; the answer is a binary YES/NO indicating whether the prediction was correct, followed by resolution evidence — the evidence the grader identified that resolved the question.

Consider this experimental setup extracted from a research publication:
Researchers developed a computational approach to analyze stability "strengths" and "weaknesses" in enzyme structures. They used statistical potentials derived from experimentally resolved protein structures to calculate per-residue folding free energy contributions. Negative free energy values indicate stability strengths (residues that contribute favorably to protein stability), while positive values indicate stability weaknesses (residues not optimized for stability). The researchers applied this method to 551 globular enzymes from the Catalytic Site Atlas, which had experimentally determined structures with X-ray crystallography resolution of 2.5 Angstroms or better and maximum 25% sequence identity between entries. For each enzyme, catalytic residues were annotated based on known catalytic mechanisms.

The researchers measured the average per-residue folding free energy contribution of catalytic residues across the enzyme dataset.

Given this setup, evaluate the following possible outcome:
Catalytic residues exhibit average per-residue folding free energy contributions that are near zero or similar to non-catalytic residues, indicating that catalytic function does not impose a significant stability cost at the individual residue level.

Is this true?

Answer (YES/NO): NO